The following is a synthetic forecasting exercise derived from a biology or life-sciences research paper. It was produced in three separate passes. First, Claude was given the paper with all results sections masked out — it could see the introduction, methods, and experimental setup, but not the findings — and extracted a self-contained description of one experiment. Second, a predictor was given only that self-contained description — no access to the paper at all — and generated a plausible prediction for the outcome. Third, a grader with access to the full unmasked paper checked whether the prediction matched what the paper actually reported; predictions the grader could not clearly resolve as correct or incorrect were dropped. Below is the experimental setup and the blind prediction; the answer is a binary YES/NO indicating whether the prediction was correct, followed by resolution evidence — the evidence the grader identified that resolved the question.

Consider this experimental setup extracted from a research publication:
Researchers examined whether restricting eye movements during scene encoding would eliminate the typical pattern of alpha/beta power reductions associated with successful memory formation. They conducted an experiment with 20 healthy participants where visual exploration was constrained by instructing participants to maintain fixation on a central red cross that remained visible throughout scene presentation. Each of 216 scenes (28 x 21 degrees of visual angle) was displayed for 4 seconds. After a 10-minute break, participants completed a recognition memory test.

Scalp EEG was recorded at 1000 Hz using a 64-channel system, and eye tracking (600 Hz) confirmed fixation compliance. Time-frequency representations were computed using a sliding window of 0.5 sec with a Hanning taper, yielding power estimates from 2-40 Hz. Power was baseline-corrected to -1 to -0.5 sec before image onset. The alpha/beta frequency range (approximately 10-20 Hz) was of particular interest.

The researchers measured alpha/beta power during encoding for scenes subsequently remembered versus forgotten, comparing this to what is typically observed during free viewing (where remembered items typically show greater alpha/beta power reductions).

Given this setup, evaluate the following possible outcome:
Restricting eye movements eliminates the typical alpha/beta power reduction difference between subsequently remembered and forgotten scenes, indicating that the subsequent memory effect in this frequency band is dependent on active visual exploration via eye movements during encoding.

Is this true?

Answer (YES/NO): YES